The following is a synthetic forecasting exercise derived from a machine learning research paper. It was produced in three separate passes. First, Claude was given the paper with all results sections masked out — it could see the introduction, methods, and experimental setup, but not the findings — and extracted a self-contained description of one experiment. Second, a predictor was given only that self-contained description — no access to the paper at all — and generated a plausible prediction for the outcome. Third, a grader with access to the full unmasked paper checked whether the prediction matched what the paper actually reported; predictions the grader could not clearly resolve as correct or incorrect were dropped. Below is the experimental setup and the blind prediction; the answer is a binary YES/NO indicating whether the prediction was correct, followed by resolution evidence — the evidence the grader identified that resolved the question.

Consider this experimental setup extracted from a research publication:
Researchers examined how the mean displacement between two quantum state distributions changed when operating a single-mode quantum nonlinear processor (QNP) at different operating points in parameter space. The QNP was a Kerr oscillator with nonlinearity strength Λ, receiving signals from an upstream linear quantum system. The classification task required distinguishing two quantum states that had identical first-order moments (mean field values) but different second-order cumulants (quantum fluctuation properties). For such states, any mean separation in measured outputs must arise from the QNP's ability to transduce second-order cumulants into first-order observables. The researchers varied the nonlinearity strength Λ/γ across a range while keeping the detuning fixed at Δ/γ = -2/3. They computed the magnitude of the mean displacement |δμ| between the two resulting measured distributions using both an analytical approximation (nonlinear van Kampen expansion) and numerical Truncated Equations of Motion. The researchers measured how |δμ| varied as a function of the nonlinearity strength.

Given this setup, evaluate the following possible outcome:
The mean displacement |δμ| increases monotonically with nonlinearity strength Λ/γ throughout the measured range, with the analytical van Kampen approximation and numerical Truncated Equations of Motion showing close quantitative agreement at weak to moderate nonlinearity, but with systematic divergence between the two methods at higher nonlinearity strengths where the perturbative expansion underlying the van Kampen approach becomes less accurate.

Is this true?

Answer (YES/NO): NO